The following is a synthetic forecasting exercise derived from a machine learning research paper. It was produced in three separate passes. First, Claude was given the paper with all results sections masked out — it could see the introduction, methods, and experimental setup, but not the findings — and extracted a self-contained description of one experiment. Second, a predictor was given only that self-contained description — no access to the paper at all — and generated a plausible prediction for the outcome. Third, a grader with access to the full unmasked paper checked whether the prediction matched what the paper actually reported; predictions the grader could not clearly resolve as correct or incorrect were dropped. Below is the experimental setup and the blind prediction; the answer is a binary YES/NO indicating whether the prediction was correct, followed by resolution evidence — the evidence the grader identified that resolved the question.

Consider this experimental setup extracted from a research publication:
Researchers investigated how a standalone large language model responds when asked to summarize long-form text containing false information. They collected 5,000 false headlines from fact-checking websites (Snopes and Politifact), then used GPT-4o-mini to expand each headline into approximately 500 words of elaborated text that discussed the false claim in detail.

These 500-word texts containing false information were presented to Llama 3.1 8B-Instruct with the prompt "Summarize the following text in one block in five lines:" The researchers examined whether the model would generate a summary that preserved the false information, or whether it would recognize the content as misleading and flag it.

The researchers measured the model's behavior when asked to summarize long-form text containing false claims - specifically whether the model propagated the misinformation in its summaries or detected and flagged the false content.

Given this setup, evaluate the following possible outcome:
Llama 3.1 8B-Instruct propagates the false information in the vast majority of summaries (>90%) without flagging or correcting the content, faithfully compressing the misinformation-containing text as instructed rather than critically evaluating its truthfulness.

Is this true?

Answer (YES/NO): YES